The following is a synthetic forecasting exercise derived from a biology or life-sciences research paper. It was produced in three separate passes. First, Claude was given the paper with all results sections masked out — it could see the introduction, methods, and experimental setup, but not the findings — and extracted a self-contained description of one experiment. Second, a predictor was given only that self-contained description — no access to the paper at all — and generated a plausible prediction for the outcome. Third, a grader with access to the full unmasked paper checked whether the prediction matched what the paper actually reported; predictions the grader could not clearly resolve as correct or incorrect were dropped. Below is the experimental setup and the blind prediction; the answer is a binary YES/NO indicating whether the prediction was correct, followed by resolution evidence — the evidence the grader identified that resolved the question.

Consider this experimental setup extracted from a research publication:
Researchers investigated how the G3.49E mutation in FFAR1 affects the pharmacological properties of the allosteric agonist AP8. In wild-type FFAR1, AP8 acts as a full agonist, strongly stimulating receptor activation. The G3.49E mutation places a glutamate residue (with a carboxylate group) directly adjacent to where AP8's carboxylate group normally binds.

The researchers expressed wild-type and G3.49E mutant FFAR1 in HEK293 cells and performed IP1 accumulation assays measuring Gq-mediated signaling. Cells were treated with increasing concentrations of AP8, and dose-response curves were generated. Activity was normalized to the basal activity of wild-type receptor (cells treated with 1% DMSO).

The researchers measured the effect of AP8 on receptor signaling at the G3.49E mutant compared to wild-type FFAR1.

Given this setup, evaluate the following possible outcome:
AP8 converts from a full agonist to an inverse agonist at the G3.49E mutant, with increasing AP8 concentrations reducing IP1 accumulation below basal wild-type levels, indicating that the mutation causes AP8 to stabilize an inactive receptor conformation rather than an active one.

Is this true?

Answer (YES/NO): YES